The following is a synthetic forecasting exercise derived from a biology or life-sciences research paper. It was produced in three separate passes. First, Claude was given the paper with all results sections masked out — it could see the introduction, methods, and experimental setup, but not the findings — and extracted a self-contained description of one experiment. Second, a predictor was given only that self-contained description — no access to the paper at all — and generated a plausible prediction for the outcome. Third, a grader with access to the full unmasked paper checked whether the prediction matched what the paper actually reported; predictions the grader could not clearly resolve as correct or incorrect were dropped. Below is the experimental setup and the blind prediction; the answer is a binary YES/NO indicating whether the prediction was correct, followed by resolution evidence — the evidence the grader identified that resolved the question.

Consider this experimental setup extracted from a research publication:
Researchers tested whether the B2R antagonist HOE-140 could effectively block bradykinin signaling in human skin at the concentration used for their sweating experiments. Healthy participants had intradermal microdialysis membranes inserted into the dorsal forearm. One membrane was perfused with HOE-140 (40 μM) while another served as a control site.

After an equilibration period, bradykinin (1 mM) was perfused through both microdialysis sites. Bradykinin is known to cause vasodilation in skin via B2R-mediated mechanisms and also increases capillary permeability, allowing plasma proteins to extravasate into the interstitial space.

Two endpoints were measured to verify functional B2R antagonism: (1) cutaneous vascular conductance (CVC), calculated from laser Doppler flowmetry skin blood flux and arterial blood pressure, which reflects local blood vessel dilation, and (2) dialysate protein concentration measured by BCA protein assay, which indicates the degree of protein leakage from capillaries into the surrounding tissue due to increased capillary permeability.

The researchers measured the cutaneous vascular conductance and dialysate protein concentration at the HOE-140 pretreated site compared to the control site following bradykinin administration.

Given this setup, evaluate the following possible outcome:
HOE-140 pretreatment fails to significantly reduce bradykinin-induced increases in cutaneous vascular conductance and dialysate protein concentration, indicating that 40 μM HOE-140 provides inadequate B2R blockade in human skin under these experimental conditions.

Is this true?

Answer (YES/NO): NO